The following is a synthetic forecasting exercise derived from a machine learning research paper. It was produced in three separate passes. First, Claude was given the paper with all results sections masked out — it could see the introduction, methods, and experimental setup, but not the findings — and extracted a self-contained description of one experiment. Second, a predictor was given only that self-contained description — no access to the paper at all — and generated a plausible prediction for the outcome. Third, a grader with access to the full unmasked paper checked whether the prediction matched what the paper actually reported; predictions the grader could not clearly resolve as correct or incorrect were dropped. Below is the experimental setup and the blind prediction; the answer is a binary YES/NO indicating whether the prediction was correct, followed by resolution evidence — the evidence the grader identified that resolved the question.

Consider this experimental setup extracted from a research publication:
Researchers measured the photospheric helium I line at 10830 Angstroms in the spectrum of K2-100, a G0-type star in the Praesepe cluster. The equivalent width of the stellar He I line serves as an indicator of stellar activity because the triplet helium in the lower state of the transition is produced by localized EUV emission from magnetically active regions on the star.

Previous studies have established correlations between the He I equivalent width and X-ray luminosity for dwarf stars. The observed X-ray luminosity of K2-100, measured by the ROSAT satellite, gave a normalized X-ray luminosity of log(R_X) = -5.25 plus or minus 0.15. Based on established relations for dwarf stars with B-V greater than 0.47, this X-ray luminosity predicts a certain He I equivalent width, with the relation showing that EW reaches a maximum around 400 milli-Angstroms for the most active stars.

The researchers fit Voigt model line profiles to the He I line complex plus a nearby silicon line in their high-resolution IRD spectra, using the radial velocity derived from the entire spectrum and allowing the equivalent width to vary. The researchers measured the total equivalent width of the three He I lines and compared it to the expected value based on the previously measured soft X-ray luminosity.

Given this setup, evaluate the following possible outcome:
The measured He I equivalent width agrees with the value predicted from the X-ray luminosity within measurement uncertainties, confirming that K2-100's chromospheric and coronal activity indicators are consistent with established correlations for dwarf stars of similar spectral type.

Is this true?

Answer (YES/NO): NO